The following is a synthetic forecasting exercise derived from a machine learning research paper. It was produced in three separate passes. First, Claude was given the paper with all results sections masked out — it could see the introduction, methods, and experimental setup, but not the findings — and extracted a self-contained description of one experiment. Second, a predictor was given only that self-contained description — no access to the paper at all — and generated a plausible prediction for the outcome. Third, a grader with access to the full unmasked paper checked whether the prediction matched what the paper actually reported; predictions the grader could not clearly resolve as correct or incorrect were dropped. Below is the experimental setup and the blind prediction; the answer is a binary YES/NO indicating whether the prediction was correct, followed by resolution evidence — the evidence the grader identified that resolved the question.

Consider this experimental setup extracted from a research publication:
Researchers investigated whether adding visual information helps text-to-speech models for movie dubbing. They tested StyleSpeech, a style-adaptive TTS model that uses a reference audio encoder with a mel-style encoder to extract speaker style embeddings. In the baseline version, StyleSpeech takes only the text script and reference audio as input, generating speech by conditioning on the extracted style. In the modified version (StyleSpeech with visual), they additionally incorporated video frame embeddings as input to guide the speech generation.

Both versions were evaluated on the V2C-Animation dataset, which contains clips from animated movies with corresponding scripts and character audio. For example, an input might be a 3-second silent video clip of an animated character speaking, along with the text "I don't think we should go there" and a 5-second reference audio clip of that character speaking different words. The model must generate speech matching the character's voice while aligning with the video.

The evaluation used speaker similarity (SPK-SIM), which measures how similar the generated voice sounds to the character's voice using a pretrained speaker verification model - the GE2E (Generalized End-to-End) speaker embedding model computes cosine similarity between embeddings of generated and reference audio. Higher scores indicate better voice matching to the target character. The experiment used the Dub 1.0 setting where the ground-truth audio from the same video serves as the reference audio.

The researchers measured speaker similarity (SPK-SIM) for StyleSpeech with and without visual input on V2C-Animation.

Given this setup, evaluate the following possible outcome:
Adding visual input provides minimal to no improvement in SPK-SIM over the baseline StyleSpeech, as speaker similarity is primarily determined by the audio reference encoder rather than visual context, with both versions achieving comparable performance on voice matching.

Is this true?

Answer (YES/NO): NO